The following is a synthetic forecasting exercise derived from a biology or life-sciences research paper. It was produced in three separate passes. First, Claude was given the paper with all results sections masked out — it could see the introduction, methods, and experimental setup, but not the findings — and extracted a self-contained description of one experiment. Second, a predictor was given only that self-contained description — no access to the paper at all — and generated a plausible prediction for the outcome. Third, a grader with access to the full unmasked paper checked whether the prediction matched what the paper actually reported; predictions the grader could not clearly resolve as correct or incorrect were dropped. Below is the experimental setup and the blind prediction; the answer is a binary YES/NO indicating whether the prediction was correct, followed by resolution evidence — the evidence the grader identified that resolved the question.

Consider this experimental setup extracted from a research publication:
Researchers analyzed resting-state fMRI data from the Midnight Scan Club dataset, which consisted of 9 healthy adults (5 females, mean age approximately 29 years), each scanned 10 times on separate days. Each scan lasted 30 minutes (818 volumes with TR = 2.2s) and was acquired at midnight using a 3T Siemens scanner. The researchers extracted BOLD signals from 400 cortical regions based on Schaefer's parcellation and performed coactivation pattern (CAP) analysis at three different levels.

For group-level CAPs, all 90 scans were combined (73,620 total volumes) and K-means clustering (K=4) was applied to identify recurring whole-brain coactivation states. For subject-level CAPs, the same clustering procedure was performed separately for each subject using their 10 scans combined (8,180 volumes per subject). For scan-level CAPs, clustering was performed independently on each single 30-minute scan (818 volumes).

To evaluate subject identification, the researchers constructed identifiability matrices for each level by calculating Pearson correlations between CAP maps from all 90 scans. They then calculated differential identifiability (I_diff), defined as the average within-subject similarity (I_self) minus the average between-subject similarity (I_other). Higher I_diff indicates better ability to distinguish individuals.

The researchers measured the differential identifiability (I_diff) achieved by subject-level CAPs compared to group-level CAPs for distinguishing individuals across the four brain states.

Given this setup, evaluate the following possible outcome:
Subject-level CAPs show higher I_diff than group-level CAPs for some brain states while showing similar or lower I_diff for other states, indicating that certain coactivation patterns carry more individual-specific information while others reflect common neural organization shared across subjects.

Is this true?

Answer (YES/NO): NO